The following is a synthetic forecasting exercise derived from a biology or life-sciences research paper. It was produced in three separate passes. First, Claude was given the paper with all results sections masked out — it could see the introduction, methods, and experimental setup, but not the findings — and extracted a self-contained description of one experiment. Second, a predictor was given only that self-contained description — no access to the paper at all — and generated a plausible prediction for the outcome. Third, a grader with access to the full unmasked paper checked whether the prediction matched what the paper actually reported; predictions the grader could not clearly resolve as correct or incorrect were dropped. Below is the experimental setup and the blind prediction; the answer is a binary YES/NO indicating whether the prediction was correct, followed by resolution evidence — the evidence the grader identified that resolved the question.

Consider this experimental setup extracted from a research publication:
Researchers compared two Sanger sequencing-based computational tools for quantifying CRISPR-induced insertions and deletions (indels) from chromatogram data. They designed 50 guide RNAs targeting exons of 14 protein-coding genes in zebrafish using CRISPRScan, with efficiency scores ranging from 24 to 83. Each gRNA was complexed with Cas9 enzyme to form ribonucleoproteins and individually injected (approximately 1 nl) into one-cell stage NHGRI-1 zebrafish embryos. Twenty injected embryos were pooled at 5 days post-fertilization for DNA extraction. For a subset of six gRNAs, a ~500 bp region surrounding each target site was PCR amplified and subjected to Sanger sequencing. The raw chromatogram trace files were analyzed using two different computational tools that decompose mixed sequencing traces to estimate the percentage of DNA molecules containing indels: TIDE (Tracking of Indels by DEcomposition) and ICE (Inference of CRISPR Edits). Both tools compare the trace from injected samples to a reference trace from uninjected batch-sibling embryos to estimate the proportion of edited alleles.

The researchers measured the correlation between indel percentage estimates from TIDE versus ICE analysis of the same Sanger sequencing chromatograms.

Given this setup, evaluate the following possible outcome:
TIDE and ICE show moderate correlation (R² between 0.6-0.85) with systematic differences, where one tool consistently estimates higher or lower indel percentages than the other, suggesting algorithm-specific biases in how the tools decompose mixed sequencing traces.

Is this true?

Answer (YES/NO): NO